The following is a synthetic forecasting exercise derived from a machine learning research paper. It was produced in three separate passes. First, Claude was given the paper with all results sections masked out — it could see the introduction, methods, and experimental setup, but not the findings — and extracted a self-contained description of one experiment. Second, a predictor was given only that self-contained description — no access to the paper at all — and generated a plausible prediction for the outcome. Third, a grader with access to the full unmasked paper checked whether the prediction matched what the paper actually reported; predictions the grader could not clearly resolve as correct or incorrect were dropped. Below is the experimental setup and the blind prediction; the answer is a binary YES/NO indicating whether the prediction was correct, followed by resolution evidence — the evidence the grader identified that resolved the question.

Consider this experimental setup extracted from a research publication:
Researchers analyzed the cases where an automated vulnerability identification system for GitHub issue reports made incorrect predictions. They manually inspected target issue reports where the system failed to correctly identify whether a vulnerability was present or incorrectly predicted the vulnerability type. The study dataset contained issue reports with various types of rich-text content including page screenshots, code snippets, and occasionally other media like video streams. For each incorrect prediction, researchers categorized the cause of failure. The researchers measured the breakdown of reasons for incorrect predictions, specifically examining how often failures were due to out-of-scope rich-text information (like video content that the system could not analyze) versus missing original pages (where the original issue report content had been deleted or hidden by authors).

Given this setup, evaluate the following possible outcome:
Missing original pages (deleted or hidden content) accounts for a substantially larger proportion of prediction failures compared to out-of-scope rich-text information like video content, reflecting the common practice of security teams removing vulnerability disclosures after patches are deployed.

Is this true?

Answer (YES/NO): YES